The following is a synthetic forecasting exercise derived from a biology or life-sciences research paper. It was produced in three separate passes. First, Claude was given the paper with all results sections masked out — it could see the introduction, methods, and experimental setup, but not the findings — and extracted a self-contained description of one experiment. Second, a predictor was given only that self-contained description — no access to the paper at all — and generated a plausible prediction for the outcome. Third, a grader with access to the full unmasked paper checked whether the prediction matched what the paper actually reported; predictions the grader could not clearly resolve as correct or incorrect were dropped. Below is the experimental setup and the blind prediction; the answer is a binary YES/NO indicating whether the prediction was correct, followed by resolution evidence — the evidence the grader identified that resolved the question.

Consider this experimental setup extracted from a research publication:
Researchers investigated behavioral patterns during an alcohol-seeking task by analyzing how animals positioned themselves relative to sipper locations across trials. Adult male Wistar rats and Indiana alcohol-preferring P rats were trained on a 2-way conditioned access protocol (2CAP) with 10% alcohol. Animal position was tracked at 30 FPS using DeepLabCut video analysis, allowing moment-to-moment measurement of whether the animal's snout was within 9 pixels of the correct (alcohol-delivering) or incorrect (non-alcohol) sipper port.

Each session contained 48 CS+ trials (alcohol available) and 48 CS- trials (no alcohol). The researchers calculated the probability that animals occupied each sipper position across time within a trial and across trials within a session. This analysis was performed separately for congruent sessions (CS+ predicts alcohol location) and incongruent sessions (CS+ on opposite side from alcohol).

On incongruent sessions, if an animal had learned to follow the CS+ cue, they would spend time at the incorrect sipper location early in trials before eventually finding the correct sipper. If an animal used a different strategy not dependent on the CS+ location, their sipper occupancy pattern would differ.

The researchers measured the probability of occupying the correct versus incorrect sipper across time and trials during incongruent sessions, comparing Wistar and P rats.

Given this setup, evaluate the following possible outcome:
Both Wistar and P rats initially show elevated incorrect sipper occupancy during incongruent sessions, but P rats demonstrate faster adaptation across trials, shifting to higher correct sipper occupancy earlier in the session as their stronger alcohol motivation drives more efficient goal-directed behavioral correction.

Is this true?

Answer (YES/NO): NO